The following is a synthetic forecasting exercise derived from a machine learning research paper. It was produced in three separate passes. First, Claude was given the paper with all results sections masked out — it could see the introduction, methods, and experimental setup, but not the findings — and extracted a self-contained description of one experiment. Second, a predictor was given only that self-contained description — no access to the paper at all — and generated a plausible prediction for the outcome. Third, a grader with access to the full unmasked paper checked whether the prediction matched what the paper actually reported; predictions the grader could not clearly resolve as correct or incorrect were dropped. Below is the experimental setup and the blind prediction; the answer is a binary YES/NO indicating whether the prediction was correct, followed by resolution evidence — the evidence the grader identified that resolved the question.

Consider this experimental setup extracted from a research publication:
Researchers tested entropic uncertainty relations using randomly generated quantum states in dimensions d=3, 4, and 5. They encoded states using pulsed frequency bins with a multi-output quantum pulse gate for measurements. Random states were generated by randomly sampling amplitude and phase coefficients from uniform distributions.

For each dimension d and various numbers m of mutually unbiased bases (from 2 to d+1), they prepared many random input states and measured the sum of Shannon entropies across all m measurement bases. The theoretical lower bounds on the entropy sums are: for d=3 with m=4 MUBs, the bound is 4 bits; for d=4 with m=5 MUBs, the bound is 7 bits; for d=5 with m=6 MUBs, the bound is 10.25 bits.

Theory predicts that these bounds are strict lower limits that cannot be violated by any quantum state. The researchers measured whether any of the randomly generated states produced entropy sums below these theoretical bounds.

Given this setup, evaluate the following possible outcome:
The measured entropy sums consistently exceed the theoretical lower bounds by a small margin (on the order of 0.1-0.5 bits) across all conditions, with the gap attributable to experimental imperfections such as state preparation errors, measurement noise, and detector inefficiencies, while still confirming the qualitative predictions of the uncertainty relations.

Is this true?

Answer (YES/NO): NO